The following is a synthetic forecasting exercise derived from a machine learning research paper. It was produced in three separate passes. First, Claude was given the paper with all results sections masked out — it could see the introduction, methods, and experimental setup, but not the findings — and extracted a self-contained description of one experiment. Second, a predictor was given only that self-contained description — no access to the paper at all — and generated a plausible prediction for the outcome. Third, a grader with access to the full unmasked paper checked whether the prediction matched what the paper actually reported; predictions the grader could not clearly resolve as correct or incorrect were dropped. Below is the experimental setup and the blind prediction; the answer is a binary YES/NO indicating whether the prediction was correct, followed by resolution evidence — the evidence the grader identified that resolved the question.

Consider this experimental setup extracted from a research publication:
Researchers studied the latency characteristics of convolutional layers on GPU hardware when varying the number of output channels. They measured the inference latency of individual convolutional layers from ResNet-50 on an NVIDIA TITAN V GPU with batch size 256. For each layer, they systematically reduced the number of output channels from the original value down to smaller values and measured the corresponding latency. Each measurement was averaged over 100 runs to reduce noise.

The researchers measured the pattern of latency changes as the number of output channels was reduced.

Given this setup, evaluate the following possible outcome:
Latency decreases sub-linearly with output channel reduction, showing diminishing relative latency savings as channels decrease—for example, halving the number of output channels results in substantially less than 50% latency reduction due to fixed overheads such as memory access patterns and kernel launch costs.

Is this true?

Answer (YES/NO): NO